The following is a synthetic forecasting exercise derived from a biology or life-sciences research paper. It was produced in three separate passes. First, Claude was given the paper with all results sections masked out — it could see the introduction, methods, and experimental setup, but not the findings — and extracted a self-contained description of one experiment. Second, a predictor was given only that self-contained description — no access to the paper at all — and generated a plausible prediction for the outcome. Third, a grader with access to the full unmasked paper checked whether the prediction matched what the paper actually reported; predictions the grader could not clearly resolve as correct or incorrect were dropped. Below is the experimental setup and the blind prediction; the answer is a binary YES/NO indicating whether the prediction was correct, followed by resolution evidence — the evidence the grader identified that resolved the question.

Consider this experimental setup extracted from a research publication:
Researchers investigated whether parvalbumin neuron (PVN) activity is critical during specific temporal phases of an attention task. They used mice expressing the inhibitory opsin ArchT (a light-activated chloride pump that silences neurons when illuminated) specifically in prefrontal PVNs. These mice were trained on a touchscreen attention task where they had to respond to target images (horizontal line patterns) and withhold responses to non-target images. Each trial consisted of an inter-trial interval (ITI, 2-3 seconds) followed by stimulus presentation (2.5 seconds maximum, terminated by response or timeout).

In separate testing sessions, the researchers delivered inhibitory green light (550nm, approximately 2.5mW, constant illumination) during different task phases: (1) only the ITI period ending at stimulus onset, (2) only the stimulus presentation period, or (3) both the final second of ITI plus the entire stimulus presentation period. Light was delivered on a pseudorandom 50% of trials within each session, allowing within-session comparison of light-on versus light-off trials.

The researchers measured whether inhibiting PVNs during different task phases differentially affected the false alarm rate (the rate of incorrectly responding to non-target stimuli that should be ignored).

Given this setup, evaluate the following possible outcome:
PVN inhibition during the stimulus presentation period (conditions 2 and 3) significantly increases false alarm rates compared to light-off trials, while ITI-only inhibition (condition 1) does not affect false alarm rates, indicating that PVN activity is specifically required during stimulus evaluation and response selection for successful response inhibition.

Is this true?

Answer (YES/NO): NO